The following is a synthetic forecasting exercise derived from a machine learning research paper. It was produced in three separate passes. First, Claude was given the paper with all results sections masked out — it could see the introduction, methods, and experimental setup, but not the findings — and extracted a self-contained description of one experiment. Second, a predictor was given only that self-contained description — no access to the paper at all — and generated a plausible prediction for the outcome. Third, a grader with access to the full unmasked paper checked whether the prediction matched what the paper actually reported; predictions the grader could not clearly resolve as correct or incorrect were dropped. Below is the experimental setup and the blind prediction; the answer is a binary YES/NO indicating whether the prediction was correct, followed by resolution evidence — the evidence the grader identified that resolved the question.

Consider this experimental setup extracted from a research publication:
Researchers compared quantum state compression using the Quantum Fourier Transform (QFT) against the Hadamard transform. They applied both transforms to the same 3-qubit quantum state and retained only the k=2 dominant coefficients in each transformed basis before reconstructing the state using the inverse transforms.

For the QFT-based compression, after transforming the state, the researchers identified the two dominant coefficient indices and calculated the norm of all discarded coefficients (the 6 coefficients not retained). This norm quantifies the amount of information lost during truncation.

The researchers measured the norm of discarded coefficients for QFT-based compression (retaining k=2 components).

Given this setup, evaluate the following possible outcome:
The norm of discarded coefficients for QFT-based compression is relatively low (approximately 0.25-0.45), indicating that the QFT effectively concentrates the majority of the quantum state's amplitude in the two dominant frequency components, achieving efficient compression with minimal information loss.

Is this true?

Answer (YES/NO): NO